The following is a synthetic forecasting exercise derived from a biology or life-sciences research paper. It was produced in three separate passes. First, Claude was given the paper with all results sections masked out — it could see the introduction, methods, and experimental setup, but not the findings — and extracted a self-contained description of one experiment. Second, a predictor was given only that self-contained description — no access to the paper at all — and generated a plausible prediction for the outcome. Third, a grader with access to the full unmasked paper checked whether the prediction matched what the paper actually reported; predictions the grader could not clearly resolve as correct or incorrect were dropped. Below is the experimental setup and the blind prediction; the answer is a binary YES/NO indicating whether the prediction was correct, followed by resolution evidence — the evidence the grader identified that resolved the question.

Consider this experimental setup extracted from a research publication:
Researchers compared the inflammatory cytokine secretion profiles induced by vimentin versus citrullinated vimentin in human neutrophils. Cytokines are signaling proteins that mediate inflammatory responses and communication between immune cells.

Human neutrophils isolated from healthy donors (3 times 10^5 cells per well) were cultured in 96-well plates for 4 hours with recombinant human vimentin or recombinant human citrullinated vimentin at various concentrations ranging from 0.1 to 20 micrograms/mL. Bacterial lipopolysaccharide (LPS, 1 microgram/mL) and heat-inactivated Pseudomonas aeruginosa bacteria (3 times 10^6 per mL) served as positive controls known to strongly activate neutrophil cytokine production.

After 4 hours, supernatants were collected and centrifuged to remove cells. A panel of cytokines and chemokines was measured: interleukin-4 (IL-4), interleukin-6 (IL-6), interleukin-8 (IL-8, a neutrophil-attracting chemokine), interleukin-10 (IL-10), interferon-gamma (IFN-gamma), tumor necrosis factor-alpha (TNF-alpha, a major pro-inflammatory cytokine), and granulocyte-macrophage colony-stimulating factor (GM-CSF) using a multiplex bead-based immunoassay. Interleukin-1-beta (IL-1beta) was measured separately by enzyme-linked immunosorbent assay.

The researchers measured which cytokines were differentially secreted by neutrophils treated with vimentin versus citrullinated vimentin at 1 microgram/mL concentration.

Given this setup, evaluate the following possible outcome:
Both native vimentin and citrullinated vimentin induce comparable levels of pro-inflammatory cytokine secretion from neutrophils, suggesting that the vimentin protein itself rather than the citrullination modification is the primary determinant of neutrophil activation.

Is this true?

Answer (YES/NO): NO